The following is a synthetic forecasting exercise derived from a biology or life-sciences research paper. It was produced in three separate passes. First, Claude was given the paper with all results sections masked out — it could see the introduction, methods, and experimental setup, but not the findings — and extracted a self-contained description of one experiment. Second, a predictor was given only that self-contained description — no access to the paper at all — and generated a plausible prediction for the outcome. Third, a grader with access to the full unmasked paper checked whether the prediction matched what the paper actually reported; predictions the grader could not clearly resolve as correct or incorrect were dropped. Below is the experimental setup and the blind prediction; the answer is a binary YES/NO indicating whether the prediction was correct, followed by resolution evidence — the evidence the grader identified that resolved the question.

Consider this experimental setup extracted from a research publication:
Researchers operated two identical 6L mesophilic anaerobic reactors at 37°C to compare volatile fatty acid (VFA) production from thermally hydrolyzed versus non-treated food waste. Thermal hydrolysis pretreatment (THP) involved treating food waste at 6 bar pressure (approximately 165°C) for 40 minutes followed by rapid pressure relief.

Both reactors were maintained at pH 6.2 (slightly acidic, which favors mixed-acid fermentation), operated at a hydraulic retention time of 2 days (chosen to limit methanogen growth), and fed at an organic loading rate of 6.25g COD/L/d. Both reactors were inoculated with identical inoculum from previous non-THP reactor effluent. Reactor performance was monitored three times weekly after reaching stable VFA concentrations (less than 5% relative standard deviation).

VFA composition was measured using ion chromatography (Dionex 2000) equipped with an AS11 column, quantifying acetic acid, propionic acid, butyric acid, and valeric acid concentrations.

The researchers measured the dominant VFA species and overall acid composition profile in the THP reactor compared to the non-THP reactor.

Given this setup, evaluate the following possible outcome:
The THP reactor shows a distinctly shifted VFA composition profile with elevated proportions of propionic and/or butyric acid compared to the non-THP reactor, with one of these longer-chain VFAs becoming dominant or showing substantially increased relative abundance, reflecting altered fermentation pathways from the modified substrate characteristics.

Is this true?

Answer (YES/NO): NO